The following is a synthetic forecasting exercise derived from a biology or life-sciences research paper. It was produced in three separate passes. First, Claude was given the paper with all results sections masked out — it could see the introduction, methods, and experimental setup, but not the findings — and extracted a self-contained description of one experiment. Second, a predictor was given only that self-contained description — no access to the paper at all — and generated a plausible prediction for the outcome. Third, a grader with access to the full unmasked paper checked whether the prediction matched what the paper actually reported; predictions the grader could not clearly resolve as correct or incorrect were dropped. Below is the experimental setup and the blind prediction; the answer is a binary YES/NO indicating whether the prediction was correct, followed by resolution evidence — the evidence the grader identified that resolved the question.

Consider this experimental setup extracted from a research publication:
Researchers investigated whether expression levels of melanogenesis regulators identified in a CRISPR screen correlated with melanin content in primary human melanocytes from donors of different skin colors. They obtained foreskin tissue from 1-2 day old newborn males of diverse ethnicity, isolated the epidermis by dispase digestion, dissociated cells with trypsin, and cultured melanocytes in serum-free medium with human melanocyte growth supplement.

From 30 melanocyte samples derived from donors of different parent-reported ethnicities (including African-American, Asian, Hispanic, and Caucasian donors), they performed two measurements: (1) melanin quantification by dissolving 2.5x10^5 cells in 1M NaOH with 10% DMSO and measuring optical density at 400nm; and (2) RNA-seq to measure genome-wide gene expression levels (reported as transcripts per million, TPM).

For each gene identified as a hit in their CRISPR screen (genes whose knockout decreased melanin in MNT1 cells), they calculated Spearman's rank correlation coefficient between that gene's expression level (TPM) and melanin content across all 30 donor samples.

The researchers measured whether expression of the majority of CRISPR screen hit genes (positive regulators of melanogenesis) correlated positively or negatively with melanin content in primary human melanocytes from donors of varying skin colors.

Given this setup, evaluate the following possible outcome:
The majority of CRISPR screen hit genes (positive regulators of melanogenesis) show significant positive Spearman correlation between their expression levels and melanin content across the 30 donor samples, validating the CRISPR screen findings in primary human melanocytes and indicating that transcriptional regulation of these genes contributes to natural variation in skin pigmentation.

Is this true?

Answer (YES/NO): YES